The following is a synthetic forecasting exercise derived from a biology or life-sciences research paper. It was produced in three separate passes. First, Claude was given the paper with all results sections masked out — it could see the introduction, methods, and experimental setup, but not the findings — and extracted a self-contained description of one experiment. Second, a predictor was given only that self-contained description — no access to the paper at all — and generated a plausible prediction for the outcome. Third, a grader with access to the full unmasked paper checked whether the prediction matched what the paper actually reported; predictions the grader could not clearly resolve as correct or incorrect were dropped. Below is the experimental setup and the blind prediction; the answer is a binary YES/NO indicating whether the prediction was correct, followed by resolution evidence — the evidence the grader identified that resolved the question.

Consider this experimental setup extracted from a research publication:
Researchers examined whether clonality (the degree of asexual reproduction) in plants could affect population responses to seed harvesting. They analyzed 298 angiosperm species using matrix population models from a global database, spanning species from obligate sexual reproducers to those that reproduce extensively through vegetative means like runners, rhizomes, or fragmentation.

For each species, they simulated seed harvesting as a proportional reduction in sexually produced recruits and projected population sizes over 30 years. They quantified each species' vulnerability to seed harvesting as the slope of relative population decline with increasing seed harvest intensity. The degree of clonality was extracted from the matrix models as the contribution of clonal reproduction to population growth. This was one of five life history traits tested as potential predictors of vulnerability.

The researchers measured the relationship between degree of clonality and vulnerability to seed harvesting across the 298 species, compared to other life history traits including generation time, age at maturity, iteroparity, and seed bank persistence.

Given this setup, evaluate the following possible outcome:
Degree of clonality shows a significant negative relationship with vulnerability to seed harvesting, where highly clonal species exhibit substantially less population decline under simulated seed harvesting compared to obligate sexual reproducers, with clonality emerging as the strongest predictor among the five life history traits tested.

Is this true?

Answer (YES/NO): NO